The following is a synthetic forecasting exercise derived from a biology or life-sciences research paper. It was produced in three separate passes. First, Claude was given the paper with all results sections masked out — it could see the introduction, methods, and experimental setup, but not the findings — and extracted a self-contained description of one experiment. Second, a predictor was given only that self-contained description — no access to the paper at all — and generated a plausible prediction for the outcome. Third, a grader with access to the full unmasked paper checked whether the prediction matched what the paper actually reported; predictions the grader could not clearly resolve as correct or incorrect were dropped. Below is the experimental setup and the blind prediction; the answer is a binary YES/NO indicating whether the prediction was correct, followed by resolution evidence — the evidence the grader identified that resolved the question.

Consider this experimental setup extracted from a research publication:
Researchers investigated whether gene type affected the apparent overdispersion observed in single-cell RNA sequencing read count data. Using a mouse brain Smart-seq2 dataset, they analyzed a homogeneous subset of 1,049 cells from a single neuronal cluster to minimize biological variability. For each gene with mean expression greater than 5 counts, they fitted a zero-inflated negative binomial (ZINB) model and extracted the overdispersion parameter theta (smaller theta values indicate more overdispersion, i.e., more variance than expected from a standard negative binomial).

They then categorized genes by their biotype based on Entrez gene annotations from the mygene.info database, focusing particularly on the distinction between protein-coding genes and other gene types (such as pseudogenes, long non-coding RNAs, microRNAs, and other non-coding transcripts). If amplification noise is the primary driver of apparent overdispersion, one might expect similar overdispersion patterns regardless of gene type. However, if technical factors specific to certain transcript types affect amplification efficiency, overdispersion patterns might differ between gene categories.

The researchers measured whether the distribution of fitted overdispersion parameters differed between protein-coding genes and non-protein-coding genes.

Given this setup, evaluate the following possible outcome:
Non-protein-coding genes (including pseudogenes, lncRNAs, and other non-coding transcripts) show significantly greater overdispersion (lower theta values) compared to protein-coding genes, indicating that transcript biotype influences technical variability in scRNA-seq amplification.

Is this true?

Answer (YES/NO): NO